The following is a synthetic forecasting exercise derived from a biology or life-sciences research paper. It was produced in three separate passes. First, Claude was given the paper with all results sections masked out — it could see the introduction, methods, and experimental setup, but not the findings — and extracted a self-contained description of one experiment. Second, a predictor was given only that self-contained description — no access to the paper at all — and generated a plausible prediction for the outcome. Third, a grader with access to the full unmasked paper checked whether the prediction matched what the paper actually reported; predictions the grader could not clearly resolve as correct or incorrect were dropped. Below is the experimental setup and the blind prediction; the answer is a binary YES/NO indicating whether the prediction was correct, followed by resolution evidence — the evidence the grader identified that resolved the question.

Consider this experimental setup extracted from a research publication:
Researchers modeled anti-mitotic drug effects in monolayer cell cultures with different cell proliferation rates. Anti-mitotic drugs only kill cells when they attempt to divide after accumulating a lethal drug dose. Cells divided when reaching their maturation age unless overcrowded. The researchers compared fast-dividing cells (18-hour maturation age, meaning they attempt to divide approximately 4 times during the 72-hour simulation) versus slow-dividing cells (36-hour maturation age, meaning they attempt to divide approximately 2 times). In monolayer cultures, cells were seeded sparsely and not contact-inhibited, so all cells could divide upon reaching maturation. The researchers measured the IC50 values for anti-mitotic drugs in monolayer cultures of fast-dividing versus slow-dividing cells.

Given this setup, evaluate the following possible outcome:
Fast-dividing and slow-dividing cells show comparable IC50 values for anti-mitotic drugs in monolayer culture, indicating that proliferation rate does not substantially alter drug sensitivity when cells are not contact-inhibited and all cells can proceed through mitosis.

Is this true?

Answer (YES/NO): YES